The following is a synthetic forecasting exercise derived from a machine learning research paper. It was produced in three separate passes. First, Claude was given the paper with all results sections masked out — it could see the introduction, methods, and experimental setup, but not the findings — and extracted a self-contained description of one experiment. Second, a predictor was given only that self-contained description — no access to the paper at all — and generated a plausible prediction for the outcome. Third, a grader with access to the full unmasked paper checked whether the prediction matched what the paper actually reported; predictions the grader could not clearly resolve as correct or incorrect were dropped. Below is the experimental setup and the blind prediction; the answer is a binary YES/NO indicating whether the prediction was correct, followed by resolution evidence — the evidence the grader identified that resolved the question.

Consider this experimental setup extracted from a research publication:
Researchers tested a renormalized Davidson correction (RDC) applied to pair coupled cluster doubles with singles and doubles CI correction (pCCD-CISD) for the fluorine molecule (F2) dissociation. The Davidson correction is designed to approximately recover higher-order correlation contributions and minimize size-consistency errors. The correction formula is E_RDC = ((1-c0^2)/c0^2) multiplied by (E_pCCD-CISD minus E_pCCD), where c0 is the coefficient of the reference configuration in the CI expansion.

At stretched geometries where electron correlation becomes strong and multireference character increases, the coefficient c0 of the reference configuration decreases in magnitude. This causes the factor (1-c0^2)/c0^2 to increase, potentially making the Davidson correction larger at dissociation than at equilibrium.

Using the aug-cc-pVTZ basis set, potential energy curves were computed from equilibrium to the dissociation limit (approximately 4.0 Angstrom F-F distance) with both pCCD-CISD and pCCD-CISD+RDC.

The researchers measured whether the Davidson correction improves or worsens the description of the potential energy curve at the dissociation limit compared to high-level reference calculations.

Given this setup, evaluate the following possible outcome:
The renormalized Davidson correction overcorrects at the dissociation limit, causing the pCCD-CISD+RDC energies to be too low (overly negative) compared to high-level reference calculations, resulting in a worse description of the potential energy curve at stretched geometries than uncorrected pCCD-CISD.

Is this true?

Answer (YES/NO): NO